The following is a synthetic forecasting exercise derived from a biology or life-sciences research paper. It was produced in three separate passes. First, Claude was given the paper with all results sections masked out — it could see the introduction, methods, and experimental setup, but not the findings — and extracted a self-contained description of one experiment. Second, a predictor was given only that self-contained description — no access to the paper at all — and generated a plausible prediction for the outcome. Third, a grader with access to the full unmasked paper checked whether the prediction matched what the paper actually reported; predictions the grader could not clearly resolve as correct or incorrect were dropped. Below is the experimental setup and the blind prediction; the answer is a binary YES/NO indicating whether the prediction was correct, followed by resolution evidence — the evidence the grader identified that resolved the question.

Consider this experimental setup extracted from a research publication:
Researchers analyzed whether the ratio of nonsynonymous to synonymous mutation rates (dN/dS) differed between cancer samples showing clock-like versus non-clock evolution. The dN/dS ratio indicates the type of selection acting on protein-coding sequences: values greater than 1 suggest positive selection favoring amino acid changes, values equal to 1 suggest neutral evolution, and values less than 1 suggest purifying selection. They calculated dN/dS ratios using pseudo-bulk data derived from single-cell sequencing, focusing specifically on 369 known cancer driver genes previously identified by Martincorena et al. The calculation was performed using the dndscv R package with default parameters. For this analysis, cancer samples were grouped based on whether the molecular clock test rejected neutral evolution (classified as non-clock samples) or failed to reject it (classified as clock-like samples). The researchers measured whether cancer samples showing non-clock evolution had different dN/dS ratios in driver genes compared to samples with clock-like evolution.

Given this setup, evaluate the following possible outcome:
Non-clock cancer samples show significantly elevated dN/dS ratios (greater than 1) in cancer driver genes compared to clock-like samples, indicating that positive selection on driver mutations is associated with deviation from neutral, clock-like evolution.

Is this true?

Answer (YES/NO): NO